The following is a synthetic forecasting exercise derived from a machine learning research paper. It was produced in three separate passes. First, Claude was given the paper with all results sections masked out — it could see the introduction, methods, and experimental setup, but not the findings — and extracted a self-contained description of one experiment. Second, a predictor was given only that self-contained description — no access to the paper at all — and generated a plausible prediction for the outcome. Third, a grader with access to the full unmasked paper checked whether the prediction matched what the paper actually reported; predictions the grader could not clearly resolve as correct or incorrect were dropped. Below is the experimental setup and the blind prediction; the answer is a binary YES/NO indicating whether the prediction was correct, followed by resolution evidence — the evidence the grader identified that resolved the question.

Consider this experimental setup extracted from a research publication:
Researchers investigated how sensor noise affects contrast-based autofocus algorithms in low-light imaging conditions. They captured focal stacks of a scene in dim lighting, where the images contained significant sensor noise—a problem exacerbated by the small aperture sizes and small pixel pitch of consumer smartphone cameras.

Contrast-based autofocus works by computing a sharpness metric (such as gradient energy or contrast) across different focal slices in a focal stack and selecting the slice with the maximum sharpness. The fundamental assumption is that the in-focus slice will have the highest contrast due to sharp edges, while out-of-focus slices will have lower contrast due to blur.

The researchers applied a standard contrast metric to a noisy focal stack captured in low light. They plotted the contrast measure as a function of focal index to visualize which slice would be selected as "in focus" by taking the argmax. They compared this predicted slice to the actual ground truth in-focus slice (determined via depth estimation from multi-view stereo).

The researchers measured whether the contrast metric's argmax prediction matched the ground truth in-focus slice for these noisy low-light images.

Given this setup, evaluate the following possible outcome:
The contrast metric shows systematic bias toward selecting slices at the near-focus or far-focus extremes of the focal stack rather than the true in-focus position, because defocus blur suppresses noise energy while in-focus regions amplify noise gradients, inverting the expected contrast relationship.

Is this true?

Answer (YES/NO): NO